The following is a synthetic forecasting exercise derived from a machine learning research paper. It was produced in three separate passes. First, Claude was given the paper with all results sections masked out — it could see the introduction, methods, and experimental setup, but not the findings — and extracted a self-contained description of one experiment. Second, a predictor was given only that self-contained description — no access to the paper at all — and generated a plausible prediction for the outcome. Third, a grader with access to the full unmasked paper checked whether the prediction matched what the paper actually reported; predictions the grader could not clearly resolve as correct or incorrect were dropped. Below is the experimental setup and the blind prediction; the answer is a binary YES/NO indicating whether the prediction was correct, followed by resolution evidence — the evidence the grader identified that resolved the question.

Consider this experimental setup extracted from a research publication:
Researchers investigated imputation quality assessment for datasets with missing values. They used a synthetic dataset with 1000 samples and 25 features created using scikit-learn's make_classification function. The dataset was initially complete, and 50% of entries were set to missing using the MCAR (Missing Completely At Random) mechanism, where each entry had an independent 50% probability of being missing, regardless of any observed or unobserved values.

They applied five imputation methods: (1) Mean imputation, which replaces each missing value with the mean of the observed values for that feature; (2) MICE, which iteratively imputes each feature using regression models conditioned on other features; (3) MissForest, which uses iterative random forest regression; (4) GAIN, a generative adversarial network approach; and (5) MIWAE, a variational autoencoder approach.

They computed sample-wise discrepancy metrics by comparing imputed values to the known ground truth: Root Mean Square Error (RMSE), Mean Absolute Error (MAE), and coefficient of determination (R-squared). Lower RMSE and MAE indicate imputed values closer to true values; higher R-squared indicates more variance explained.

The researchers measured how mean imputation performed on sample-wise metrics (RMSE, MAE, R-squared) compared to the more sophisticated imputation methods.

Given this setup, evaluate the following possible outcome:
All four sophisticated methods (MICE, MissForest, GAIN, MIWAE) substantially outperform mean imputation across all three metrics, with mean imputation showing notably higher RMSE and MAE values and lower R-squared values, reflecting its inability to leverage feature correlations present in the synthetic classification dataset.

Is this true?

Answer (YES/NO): NO